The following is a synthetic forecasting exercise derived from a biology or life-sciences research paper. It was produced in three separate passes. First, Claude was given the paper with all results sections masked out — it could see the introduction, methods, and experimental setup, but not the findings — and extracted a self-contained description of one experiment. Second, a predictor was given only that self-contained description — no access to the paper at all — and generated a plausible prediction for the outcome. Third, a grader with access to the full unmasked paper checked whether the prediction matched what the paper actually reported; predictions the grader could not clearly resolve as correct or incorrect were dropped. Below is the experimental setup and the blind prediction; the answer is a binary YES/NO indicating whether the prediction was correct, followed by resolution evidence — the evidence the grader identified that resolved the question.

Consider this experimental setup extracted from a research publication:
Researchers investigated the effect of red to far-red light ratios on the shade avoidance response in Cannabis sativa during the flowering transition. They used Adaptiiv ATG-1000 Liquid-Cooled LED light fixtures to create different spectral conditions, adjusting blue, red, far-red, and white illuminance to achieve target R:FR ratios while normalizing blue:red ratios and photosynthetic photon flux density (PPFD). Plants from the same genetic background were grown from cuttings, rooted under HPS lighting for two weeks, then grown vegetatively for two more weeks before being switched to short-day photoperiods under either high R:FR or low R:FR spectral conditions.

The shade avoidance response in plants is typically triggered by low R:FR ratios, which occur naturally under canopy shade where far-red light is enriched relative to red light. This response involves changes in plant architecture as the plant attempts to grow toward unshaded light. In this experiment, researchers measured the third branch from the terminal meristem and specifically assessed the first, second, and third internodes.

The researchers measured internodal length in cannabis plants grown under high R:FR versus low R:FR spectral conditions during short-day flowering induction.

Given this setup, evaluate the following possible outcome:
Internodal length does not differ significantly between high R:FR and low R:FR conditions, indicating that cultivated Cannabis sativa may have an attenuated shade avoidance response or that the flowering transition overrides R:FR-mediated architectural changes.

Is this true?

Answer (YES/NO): YES